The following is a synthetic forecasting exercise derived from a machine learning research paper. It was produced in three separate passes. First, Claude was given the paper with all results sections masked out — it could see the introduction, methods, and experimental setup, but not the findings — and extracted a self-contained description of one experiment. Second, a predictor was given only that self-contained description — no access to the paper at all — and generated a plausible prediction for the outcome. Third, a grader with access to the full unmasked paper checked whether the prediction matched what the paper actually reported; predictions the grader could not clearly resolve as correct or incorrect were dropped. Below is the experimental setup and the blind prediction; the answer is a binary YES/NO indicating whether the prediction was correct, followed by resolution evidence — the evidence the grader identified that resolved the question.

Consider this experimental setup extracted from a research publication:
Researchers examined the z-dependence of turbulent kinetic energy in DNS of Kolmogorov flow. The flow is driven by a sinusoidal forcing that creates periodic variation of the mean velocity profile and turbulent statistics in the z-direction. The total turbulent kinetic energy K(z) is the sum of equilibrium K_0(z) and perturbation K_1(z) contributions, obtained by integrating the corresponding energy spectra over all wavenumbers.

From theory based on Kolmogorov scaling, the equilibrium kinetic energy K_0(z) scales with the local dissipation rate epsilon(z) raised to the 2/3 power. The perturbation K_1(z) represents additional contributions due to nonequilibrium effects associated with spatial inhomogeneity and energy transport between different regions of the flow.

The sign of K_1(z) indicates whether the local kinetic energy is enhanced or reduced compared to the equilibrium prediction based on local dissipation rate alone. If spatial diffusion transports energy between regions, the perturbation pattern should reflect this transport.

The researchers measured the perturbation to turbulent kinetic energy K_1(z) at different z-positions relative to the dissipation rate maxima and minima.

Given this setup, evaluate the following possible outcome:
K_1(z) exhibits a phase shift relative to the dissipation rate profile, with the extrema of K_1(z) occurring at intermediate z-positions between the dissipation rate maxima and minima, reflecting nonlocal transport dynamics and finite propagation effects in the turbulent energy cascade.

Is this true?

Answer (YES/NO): NO